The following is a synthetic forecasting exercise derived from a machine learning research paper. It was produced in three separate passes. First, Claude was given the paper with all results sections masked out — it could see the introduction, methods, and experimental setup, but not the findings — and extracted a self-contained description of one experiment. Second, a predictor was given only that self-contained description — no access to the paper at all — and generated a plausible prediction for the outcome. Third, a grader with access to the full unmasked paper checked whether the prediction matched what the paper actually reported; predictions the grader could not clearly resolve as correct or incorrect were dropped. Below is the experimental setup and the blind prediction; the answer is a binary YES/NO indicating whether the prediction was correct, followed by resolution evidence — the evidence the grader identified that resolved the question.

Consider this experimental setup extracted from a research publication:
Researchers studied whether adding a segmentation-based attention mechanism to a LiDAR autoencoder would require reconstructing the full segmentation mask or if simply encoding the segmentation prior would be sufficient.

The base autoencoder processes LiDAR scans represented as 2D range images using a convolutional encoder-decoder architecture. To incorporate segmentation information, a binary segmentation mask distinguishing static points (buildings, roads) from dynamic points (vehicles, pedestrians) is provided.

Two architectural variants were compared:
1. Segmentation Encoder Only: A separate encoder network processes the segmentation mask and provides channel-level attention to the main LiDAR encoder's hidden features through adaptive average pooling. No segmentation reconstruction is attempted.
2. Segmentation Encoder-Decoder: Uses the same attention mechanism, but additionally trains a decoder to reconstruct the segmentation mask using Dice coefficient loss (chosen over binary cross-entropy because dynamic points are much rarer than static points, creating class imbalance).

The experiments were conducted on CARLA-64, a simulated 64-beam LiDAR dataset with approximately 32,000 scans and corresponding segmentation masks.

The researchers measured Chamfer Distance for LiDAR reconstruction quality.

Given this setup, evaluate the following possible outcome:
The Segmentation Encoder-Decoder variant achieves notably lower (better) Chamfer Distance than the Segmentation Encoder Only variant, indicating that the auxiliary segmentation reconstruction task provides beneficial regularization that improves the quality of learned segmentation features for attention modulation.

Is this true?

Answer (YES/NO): NO